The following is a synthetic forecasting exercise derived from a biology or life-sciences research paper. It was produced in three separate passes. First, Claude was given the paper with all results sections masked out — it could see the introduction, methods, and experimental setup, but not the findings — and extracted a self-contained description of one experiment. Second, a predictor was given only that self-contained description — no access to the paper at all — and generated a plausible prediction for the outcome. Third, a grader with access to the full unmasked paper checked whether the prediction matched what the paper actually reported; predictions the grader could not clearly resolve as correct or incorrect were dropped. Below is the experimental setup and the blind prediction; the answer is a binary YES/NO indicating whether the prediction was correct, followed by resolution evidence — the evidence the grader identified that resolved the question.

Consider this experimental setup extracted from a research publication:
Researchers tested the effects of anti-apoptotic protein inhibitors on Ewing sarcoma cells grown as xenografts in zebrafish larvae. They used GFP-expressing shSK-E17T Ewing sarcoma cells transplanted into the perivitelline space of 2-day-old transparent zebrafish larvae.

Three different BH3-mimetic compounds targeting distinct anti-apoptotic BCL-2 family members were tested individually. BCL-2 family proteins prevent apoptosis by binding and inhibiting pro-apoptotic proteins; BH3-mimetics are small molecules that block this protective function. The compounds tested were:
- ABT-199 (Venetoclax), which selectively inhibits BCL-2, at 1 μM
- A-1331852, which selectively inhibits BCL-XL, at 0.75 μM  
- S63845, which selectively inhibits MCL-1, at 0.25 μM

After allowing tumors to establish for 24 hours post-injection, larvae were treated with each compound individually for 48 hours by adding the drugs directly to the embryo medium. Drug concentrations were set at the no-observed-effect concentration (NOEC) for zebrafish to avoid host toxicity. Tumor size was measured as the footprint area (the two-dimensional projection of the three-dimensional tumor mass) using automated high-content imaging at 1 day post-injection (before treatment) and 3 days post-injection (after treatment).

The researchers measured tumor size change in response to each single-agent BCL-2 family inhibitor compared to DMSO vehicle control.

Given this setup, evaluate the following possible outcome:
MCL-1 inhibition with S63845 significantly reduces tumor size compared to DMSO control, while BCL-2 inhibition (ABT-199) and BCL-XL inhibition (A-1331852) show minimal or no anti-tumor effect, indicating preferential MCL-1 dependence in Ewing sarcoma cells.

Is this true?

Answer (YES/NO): NO